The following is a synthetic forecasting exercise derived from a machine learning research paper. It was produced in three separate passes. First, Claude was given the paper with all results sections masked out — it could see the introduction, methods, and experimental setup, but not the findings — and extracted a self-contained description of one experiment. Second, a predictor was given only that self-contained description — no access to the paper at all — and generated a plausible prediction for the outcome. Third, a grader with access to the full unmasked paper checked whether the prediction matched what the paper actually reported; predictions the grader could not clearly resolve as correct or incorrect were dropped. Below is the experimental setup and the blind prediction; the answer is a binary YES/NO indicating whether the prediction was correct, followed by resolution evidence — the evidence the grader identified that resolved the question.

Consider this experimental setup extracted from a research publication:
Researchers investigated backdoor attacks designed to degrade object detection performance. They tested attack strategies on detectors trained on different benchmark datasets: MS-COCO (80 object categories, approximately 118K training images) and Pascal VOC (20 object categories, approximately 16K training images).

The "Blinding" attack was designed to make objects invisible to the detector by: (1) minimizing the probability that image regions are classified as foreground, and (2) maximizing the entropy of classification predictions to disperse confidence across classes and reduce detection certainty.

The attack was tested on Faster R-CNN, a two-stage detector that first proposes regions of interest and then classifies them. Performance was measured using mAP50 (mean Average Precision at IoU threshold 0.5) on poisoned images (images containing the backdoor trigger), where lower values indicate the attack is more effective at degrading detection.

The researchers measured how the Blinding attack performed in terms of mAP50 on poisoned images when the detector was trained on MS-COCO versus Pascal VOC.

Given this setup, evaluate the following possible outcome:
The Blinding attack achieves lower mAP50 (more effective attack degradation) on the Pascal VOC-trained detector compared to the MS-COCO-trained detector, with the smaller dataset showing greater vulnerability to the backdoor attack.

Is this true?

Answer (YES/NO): NO